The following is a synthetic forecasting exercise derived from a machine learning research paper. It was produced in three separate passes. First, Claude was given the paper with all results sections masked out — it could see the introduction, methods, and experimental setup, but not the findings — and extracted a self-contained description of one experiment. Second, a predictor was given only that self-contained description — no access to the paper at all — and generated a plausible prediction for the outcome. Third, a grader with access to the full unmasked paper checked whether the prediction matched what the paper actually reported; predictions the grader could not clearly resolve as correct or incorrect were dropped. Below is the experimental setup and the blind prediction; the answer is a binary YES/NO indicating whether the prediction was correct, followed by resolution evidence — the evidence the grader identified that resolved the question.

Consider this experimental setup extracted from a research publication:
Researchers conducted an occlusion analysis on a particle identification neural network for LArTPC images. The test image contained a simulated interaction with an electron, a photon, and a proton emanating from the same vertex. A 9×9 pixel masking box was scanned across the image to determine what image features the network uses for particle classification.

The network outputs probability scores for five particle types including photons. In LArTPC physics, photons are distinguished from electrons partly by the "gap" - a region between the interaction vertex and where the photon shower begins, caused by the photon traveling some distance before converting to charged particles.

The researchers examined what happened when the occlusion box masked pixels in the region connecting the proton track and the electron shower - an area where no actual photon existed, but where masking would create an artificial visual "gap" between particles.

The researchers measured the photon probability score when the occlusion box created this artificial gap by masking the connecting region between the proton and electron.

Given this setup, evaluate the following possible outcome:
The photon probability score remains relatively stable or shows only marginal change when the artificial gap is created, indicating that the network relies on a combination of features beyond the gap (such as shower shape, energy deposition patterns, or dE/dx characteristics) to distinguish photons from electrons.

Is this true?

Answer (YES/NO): NO